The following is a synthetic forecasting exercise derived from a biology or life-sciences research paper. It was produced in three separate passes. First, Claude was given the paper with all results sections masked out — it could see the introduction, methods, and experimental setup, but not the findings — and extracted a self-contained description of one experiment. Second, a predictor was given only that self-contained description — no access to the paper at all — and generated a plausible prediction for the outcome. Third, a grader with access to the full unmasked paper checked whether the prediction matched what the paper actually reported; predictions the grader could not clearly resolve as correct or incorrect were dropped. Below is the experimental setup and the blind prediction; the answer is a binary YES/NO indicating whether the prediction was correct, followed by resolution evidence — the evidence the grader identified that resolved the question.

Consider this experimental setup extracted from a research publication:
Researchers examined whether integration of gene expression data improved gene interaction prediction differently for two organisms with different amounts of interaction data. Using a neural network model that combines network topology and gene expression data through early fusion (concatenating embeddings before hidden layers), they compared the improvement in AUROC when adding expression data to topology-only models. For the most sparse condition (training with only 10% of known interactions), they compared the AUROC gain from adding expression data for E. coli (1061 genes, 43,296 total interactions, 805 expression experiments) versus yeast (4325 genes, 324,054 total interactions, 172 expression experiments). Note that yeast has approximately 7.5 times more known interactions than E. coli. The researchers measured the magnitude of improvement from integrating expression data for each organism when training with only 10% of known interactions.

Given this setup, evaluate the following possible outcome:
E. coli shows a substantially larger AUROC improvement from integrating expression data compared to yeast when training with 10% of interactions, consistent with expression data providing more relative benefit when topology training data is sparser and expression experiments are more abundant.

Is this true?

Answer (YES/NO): YES